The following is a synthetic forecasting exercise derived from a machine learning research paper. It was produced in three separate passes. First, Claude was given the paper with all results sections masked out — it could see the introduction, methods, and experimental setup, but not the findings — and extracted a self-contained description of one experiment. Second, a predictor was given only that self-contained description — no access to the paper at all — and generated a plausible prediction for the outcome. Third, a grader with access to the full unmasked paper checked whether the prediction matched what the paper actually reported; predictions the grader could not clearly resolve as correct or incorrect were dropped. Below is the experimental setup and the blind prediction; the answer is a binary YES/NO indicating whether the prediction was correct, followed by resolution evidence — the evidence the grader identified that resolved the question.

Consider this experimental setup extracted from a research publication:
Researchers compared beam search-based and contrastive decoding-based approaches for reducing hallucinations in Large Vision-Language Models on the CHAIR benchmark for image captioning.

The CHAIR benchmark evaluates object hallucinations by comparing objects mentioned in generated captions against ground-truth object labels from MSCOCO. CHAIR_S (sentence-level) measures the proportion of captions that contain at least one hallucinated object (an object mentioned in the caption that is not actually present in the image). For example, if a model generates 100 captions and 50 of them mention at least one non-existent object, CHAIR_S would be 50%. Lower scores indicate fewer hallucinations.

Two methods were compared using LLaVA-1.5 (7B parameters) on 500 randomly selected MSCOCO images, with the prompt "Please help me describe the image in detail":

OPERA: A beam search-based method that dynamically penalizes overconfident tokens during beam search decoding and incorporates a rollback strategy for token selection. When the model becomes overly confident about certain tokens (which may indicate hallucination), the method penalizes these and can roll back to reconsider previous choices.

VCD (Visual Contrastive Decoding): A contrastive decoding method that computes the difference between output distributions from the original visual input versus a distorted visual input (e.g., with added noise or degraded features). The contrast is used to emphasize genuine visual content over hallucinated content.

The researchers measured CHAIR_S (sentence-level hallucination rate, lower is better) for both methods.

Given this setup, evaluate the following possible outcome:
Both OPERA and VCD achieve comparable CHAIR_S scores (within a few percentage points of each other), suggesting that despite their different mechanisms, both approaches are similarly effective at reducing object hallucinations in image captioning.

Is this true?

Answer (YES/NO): YES